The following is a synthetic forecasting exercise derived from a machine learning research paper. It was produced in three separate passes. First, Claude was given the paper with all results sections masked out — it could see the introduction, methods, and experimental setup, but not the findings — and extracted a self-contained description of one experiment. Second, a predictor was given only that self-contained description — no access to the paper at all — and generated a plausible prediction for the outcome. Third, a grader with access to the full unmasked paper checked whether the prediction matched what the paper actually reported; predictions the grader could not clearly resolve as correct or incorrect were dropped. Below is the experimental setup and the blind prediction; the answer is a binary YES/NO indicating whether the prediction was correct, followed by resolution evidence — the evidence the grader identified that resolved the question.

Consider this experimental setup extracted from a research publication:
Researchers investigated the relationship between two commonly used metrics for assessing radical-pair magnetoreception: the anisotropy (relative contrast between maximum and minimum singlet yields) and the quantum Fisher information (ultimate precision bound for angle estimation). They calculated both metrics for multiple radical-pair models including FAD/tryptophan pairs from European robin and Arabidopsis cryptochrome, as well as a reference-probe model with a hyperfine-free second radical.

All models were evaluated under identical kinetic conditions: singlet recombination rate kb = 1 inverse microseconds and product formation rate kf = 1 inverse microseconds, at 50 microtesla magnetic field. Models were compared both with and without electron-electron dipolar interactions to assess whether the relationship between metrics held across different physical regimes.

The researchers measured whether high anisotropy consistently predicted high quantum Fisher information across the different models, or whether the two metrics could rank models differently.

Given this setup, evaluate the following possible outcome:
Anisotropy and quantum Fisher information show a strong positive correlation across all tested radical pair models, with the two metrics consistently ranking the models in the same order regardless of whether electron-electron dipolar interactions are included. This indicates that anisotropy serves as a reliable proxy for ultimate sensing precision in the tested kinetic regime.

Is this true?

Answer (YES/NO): NO